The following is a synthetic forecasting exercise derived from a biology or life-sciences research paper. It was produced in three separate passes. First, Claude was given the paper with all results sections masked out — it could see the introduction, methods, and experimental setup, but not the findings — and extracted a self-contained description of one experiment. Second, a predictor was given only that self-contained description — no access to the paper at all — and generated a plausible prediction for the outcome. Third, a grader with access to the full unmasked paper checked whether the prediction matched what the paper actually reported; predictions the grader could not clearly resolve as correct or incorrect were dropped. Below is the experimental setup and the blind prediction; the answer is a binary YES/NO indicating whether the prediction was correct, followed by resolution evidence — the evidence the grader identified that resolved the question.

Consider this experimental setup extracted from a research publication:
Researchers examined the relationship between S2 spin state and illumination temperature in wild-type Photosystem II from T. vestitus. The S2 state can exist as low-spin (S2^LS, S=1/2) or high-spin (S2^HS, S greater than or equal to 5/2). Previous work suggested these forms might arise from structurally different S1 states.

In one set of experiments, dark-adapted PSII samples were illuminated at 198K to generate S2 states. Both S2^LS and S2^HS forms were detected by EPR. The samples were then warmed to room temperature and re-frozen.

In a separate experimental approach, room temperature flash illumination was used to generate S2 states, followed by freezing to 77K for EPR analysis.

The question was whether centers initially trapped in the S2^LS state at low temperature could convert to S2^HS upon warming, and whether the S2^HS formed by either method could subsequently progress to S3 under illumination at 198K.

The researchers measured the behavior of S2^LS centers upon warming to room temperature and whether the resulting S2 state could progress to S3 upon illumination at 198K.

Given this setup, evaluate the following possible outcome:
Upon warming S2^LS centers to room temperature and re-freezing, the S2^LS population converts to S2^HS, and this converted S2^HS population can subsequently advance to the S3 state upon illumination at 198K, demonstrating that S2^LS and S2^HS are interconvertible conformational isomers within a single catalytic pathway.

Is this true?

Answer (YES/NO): YES